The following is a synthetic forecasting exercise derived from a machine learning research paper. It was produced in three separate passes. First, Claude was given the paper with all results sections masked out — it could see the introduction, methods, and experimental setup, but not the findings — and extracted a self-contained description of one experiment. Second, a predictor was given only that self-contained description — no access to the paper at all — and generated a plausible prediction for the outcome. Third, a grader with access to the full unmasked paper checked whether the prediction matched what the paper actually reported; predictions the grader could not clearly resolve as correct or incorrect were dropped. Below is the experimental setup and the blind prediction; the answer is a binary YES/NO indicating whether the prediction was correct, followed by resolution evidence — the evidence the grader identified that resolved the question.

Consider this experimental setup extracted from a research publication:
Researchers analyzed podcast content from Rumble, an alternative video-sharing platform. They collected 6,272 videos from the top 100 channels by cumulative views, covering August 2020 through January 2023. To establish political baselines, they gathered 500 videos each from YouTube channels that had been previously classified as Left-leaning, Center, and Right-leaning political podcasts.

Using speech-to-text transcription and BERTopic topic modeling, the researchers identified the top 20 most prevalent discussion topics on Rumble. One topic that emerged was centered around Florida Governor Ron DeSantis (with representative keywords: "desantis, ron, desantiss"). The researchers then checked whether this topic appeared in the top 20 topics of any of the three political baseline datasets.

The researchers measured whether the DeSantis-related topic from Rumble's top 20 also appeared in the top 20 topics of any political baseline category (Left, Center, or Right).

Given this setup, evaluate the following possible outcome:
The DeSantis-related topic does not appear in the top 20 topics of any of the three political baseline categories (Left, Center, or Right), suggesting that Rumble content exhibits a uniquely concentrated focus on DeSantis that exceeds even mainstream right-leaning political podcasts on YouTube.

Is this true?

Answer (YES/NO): YES